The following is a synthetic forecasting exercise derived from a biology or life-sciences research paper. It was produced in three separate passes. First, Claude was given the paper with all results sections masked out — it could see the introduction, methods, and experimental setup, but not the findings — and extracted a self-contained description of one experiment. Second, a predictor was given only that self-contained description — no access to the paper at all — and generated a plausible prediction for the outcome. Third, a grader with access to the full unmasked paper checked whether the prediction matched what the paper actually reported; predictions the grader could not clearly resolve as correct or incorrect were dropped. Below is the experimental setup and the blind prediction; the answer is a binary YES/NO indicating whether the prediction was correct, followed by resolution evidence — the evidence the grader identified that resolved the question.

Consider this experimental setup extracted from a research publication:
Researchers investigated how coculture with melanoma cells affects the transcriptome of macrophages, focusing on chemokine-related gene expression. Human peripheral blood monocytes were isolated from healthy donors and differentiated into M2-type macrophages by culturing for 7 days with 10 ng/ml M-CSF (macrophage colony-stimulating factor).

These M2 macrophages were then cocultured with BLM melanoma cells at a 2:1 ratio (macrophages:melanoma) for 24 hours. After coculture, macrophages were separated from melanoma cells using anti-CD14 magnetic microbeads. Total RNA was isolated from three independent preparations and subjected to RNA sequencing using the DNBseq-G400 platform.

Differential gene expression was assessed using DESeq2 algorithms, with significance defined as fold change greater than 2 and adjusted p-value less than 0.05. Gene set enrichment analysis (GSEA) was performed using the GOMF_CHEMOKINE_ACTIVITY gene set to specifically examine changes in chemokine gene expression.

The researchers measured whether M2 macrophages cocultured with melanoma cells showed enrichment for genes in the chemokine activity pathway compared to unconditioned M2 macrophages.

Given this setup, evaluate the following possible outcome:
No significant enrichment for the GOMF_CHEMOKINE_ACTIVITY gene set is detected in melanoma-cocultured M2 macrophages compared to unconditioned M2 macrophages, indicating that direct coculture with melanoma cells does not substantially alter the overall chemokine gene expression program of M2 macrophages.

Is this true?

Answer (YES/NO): NO